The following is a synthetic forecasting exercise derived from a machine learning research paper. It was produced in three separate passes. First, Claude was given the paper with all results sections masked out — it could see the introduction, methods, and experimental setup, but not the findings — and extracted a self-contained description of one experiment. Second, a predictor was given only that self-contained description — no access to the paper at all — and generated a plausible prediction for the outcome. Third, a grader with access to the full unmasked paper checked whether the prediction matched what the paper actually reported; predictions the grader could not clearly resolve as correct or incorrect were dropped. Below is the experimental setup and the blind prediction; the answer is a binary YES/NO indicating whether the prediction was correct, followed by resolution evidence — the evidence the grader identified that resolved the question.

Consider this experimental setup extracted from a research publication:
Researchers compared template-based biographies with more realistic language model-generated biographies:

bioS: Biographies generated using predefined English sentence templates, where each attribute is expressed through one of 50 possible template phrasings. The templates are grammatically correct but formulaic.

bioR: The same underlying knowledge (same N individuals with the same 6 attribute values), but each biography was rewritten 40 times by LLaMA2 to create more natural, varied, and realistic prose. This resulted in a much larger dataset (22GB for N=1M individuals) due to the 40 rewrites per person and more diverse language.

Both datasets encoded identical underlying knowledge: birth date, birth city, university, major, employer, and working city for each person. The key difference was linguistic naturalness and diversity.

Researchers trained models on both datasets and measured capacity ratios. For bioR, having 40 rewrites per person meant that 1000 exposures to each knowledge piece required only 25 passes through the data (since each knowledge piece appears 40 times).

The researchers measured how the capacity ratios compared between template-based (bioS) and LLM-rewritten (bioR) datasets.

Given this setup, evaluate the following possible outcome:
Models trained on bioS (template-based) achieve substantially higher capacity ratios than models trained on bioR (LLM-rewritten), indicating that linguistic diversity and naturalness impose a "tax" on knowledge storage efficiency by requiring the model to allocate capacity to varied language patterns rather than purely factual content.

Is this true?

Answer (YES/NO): NO